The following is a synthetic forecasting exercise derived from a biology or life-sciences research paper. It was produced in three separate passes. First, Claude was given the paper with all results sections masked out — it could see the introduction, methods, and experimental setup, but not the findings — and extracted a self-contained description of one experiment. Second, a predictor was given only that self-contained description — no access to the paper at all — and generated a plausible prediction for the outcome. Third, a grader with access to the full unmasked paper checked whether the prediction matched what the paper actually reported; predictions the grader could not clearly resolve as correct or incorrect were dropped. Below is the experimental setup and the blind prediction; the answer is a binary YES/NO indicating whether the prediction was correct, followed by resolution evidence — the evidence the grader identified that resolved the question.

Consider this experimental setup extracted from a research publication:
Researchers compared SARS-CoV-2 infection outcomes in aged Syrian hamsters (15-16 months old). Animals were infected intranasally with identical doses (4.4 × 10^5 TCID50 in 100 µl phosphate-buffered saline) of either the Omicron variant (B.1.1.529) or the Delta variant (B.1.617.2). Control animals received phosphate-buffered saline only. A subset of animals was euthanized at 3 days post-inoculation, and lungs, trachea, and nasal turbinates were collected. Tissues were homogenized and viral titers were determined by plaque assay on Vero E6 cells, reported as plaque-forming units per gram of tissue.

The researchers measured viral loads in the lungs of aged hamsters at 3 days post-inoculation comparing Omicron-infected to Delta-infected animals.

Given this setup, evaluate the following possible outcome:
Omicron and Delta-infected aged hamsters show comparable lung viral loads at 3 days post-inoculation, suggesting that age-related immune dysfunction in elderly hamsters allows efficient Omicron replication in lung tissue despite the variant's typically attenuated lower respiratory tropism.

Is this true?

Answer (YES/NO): YES